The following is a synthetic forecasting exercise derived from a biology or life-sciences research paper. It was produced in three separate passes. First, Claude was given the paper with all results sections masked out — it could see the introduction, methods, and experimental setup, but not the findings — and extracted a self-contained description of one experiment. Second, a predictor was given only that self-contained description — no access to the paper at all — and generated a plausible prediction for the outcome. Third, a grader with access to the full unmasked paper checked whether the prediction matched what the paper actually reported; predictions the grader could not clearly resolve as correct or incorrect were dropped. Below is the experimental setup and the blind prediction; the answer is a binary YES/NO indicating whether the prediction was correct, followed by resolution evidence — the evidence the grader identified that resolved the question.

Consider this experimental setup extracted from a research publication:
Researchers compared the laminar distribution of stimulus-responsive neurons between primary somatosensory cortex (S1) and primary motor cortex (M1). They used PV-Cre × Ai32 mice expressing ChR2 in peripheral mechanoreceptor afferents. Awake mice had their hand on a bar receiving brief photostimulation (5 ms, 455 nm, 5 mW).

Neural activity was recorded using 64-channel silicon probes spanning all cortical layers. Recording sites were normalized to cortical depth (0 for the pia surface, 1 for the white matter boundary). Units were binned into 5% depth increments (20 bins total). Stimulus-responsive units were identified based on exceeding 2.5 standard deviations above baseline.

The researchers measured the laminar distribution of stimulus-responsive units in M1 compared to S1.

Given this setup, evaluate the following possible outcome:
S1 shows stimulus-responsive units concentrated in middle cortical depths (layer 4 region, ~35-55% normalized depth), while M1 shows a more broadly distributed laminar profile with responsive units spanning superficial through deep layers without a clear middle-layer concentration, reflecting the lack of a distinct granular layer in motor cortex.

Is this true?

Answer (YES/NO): NO